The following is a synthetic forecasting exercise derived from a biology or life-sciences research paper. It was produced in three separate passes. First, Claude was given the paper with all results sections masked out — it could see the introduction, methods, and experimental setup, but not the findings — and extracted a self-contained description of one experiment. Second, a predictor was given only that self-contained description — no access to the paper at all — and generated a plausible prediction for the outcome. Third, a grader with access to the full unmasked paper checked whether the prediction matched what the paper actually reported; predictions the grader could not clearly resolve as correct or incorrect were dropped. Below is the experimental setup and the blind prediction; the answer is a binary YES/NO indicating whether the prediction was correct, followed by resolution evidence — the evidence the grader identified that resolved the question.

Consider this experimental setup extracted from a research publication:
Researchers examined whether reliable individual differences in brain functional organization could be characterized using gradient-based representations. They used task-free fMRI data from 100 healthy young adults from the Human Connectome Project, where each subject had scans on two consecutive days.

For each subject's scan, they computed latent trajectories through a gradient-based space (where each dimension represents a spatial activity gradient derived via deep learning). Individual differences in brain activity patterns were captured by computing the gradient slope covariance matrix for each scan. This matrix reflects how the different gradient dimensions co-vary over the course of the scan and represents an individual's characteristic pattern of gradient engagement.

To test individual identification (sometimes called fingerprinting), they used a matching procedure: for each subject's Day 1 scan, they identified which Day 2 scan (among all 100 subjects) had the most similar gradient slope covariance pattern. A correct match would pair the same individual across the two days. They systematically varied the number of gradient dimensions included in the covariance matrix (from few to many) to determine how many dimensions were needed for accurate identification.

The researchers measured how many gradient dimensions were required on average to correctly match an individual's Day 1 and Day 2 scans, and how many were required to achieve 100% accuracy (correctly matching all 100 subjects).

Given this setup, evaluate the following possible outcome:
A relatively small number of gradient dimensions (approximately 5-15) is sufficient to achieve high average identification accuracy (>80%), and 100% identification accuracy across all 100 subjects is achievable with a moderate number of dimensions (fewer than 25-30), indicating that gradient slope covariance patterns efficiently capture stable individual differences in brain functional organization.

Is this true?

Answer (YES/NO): NO